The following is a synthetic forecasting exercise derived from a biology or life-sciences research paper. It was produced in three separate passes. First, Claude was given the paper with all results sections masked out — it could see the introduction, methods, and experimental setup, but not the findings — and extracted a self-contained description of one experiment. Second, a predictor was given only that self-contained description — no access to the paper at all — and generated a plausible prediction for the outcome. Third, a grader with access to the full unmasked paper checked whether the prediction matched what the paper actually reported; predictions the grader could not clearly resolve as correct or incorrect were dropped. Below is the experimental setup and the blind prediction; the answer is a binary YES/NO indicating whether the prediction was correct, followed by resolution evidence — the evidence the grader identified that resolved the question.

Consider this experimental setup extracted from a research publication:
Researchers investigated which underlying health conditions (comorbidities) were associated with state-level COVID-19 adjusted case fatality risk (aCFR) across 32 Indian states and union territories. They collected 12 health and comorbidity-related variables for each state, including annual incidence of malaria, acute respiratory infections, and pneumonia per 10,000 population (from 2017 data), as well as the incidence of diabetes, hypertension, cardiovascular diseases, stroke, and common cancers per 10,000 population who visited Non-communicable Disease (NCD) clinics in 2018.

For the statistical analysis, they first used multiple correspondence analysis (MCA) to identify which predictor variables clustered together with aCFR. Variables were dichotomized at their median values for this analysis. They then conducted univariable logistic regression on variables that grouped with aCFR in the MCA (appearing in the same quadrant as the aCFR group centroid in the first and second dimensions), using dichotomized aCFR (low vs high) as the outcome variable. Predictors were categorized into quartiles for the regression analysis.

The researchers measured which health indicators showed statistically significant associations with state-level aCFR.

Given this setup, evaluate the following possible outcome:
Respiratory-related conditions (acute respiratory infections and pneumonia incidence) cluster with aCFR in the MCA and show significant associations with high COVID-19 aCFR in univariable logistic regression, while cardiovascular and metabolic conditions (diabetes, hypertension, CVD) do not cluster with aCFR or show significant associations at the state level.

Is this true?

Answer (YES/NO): NO